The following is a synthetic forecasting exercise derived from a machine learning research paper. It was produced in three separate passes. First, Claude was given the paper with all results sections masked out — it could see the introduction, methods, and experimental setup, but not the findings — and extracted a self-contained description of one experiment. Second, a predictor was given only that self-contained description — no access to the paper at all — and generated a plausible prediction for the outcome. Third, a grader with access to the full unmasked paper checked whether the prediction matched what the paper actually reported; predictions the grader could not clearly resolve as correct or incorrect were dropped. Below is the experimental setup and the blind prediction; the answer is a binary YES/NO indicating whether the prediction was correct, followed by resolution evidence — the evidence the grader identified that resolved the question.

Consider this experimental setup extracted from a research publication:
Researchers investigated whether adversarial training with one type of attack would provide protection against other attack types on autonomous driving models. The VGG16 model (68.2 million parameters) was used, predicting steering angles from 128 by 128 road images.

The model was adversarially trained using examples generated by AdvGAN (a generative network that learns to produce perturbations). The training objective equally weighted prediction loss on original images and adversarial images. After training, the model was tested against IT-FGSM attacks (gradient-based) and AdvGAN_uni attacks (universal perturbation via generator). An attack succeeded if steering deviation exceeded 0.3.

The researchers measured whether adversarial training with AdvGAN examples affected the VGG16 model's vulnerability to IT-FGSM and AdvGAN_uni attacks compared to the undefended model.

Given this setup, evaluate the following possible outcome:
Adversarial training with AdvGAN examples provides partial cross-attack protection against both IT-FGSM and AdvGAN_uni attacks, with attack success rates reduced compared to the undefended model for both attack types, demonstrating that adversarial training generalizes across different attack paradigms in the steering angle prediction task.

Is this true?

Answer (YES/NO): NO